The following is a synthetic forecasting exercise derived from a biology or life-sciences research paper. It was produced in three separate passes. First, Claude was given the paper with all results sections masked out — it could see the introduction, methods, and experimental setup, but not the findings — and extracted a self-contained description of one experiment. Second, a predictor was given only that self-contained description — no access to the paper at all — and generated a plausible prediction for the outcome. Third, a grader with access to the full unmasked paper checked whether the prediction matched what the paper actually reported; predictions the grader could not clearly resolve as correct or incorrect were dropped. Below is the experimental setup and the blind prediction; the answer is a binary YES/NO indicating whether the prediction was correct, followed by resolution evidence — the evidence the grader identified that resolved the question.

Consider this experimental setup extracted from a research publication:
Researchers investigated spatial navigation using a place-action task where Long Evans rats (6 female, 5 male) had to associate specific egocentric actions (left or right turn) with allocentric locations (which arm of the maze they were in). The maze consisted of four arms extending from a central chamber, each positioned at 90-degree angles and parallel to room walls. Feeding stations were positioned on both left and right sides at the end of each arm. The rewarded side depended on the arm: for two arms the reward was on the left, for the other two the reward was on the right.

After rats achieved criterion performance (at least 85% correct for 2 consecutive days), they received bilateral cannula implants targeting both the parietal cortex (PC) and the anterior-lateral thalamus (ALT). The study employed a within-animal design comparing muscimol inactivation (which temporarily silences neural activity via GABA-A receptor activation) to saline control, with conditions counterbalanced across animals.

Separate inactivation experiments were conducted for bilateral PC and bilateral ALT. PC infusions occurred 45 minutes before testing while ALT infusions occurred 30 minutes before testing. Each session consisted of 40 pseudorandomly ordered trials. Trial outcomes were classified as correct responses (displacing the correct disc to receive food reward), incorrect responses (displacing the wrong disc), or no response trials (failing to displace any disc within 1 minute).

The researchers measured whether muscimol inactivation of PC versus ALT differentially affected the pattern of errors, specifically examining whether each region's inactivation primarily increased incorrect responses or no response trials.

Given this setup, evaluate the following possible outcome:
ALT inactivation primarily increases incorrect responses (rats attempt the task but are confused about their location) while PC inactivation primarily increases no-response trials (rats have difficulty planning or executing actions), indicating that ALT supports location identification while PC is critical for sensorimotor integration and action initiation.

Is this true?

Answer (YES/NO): NO